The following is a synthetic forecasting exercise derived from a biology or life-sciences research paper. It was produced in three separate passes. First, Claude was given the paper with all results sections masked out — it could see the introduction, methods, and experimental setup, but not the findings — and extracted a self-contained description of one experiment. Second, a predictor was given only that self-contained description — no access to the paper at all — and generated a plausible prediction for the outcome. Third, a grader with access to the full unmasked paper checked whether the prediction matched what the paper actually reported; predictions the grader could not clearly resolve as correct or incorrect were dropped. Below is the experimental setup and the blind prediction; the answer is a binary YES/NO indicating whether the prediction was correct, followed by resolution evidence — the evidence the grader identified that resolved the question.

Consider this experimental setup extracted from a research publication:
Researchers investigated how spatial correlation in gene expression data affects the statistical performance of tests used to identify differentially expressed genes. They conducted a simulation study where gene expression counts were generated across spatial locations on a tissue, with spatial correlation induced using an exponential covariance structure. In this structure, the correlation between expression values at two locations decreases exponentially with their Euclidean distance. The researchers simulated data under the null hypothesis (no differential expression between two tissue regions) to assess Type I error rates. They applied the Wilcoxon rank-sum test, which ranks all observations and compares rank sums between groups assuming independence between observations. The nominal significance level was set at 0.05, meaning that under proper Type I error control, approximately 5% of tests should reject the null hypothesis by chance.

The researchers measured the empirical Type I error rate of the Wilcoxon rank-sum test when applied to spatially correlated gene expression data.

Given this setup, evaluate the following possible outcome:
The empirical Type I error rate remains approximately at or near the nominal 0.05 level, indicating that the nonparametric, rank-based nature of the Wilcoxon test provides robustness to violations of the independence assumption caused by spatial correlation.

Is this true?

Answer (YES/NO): NO